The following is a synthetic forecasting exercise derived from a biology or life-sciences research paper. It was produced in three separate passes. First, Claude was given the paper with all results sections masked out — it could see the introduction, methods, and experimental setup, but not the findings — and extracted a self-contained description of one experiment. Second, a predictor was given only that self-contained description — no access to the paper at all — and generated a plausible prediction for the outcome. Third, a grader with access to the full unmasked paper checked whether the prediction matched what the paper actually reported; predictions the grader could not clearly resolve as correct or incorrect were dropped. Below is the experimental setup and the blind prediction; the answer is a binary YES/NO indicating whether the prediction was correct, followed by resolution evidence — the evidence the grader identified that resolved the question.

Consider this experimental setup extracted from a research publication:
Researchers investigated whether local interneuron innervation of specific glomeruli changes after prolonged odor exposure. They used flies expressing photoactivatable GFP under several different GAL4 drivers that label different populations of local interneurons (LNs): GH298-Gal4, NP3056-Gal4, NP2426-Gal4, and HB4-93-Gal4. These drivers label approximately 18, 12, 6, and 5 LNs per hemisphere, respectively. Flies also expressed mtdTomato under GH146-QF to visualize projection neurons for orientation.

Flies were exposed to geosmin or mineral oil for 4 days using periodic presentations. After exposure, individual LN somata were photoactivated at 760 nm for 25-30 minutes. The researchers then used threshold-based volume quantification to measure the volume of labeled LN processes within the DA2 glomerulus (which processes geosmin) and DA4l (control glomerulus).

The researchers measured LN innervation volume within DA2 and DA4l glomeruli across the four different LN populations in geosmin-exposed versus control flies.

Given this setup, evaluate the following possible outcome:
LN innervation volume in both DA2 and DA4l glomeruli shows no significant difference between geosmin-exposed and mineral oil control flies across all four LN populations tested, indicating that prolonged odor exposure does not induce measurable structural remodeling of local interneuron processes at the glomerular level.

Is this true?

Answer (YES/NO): NO